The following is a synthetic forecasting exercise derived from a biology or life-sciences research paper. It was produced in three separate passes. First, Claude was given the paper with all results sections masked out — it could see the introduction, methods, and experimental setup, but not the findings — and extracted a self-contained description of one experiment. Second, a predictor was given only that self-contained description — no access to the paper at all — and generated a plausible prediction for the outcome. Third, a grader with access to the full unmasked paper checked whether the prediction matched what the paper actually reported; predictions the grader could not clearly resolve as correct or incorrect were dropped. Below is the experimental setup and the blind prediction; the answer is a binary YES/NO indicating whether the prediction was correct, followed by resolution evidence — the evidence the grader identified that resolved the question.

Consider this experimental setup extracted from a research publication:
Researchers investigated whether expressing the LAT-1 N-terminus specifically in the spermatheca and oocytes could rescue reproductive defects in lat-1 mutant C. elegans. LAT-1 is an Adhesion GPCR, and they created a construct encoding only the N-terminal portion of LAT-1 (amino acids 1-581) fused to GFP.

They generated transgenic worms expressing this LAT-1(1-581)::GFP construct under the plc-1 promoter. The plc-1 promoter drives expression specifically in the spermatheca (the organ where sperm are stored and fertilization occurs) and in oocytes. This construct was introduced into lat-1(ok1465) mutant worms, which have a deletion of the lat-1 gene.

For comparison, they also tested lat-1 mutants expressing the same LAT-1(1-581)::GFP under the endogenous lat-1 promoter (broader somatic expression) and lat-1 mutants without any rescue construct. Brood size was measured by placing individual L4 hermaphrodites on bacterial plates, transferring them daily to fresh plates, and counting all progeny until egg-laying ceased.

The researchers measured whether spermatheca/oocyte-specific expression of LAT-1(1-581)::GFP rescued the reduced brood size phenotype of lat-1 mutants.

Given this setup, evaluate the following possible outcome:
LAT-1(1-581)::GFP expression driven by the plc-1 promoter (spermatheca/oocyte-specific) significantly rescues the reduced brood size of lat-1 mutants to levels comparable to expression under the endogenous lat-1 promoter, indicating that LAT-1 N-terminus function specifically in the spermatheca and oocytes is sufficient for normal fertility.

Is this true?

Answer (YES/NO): NO